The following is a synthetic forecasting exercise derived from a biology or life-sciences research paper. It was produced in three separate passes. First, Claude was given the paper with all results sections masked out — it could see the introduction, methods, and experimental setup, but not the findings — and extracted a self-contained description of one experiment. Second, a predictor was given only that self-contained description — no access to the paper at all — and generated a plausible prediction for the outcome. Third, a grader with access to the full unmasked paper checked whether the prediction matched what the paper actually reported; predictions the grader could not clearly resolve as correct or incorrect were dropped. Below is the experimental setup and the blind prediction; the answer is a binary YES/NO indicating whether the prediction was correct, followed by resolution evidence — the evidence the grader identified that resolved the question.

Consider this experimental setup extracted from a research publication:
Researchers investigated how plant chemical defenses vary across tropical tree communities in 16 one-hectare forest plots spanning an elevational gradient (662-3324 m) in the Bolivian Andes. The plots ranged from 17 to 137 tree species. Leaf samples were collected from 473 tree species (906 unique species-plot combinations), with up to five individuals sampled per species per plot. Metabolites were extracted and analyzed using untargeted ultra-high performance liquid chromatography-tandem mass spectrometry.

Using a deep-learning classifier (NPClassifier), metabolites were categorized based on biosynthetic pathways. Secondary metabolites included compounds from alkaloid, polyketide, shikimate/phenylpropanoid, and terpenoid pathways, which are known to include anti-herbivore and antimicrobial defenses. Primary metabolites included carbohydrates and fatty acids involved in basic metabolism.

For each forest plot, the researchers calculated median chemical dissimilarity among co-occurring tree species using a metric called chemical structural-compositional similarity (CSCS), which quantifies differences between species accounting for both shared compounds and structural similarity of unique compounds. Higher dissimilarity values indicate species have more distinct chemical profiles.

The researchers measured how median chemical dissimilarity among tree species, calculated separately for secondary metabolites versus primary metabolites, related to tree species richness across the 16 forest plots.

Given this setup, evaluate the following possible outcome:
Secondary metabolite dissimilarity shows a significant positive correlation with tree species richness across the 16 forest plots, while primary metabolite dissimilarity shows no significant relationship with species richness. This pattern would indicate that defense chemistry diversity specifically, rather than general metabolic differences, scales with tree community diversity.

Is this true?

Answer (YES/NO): YES